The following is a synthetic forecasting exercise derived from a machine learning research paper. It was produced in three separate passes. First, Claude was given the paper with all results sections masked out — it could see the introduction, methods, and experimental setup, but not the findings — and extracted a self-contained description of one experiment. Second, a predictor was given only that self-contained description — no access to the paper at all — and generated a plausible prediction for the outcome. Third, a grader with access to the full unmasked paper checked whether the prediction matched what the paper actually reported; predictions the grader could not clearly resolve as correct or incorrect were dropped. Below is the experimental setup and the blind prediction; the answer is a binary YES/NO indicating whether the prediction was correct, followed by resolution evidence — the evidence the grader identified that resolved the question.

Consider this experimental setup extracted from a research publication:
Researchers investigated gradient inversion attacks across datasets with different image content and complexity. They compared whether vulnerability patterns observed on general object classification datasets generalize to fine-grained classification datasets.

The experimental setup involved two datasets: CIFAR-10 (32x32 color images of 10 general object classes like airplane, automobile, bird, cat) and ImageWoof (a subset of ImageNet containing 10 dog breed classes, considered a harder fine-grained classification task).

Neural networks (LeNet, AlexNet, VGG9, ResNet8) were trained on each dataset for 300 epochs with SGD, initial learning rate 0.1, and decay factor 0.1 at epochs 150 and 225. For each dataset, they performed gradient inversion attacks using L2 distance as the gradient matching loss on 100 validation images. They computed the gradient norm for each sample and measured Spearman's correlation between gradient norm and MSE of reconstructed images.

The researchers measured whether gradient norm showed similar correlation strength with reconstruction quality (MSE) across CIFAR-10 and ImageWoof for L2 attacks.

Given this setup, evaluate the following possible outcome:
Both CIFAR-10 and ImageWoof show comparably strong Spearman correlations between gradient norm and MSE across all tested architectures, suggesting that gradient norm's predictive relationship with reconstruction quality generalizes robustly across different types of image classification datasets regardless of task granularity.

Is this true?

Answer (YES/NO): NO